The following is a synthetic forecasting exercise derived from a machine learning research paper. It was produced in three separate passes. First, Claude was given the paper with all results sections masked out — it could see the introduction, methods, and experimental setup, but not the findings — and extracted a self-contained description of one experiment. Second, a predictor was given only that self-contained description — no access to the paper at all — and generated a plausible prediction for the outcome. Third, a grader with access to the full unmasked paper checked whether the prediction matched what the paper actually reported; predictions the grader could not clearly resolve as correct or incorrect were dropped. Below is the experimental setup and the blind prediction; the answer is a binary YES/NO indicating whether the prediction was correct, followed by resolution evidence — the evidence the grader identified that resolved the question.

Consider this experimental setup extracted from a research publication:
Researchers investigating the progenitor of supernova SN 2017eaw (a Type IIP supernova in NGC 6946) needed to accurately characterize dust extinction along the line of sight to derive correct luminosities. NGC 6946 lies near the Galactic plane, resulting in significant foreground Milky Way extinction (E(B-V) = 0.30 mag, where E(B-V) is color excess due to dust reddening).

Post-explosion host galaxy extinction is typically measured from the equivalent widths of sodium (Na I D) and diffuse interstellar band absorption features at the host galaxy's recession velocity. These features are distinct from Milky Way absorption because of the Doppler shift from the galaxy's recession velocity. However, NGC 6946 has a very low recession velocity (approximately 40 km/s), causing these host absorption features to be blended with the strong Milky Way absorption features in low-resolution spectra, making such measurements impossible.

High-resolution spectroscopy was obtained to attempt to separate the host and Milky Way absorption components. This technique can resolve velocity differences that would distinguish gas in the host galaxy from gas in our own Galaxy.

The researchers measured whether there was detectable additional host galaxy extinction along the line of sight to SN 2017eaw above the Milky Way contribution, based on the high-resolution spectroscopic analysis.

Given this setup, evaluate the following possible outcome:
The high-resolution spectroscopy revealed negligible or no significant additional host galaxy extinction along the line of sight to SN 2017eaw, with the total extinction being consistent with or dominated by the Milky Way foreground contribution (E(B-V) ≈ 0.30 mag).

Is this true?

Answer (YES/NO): YES